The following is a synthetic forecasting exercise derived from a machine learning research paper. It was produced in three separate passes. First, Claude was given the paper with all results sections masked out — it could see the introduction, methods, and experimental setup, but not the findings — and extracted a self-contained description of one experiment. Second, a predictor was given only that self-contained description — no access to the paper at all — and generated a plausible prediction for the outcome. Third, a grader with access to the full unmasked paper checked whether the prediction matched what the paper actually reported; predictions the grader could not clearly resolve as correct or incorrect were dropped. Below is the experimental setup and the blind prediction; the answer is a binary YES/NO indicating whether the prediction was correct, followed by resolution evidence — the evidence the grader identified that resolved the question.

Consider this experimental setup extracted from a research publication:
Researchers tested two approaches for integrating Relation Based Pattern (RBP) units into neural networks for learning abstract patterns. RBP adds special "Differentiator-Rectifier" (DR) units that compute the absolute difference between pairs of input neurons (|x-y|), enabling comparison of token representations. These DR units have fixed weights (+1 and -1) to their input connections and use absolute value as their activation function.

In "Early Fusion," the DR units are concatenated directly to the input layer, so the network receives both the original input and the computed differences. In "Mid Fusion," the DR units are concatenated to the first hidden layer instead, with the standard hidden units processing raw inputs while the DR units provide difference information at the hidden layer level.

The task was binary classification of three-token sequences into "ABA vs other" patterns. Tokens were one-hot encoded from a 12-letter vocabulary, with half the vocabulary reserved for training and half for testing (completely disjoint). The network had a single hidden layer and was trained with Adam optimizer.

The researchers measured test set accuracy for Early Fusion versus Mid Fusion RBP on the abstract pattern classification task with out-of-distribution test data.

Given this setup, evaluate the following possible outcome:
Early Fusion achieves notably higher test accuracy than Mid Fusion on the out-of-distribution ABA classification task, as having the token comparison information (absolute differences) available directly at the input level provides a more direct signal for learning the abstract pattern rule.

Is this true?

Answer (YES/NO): NO